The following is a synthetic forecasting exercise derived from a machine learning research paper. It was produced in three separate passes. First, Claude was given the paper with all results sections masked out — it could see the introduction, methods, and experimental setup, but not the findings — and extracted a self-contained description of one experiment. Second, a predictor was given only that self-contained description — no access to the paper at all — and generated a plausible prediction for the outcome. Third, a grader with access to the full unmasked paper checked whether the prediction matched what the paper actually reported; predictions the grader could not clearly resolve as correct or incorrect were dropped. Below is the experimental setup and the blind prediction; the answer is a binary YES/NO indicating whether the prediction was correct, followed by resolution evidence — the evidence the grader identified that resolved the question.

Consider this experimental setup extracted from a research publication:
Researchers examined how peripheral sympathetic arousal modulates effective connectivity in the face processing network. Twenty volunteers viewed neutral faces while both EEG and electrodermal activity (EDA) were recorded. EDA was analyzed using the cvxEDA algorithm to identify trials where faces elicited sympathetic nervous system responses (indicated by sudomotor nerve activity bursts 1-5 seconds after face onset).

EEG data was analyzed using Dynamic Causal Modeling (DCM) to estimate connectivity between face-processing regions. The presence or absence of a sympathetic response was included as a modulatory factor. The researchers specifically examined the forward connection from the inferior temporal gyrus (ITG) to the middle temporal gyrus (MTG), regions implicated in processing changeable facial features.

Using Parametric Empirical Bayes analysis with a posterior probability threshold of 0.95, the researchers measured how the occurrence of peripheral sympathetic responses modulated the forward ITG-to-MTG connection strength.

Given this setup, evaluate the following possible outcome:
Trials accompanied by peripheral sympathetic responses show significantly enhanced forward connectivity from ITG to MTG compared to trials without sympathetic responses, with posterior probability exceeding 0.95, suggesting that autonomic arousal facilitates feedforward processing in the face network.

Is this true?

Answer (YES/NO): NO